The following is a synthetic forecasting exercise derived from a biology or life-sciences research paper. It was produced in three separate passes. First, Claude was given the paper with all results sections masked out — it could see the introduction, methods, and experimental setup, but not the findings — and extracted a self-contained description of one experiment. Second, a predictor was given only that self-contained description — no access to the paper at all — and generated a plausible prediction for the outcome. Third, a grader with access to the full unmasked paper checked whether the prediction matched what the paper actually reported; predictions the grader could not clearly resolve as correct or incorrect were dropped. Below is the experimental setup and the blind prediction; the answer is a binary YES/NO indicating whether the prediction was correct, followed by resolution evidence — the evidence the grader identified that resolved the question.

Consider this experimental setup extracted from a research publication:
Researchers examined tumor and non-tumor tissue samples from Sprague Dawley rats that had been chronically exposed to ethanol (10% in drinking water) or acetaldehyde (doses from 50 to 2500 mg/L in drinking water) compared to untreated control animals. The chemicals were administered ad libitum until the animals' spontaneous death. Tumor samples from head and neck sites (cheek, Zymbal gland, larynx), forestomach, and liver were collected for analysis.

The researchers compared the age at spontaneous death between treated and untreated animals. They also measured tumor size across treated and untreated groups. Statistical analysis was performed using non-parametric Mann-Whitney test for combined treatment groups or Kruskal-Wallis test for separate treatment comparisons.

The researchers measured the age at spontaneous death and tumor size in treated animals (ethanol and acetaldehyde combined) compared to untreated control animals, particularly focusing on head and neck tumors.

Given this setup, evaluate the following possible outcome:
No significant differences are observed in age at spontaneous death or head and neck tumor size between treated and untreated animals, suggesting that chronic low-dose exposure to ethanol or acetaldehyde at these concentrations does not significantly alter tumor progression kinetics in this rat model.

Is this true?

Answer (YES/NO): NO